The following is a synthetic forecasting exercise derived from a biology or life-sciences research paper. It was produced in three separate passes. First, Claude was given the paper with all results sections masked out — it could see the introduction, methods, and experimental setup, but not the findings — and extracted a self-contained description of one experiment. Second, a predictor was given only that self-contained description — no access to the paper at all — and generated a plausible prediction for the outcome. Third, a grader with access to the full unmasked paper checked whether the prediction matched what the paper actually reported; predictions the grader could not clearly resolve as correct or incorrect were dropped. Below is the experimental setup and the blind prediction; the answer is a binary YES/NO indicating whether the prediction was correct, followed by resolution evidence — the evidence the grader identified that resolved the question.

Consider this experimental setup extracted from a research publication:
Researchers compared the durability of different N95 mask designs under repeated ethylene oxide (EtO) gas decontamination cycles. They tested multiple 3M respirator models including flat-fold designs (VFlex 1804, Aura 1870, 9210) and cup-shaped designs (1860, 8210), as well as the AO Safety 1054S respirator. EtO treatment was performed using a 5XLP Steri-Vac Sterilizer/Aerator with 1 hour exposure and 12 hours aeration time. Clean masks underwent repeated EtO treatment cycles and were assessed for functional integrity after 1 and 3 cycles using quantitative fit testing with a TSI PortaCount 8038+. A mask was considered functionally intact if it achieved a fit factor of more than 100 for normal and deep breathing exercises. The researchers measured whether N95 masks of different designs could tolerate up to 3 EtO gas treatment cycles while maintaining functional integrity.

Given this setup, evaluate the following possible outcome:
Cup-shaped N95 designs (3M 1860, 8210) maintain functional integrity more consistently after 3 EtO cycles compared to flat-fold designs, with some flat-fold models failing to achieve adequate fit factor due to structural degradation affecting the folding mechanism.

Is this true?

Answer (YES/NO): NO